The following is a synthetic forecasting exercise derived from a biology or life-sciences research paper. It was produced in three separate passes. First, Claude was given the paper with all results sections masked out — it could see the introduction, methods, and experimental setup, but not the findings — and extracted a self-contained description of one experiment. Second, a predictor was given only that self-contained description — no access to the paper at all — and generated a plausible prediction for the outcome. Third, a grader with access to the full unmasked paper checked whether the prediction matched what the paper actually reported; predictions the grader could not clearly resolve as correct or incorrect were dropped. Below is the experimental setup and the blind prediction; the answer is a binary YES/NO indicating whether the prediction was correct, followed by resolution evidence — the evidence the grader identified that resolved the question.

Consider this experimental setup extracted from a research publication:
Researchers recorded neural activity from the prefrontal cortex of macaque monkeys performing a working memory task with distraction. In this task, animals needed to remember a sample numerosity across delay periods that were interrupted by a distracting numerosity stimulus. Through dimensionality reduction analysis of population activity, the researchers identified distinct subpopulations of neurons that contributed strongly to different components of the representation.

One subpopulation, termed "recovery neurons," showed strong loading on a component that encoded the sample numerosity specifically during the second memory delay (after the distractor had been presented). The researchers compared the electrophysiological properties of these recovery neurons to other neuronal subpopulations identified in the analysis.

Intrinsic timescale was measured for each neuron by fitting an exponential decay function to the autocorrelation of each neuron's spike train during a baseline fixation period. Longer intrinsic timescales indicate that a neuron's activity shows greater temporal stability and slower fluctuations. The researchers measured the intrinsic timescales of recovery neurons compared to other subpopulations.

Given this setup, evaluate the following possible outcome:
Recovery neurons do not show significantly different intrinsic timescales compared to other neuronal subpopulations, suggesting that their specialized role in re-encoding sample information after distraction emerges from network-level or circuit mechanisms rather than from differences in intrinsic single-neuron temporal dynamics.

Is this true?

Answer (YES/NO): NO